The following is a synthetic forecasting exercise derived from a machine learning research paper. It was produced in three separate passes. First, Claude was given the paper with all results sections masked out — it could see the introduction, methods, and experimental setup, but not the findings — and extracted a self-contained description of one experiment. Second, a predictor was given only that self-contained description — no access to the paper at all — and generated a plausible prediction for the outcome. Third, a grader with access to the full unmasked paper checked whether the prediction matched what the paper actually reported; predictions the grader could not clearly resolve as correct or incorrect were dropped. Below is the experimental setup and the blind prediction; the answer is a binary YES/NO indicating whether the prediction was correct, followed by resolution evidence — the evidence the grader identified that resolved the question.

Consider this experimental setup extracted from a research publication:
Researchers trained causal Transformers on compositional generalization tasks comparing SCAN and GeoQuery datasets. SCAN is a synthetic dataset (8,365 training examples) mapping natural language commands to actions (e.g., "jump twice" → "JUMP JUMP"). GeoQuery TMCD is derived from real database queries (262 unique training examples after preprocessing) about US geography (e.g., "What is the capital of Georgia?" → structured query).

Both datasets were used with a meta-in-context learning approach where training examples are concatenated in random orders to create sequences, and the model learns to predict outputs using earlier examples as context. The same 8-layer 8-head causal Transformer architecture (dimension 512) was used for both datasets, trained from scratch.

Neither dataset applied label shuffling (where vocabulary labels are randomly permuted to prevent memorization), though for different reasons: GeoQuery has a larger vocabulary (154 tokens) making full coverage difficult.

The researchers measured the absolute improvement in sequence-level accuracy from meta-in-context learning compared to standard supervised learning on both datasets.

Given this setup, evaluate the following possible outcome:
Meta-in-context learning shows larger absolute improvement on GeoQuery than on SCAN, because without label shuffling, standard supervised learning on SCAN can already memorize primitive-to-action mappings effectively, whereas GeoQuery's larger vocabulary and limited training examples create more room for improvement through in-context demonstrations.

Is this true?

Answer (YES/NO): NO